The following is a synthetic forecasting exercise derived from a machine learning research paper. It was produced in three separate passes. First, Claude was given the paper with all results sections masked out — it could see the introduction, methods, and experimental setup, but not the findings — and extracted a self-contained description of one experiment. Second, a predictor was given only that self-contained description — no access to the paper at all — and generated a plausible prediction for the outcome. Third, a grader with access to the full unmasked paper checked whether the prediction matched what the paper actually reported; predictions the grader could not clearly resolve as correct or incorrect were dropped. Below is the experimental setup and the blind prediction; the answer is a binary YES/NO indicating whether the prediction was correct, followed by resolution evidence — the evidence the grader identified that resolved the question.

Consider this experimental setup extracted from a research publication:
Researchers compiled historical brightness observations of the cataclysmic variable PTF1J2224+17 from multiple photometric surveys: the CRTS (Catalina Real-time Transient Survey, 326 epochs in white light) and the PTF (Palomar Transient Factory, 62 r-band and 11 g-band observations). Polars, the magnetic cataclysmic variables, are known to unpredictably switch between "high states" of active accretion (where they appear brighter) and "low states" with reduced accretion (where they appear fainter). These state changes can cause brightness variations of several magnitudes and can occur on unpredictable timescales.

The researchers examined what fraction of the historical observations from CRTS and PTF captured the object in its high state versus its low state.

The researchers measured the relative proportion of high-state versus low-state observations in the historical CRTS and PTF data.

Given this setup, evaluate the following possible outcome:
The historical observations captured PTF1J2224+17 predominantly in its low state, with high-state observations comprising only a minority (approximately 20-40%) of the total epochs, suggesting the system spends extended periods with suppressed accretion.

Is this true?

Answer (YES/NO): YES